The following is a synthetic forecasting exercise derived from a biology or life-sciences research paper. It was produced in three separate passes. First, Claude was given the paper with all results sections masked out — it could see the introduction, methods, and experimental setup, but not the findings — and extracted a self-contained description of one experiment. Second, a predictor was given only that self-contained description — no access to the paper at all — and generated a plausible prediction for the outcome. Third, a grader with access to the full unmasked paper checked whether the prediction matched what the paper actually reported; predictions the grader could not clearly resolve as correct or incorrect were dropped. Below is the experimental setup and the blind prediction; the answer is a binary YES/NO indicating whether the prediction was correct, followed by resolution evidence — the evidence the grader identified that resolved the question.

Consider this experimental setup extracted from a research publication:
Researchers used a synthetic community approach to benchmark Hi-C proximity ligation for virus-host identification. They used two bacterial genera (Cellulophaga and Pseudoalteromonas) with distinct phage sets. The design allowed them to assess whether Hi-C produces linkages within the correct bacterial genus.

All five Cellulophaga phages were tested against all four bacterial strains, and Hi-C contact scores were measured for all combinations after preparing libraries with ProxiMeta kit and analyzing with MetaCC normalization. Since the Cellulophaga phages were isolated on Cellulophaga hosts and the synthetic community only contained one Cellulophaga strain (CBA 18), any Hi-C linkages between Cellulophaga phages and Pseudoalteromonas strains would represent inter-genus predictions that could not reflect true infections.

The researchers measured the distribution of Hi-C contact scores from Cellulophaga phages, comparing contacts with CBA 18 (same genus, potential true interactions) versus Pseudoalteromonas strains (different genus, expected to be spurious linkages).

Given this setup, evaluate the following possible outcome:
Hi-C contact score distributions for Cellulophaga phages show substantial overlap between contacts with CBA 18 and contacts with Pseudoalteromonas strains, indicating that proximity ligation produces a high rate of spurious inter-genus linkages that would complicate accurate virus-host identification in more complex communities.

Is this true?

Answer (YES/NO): YES